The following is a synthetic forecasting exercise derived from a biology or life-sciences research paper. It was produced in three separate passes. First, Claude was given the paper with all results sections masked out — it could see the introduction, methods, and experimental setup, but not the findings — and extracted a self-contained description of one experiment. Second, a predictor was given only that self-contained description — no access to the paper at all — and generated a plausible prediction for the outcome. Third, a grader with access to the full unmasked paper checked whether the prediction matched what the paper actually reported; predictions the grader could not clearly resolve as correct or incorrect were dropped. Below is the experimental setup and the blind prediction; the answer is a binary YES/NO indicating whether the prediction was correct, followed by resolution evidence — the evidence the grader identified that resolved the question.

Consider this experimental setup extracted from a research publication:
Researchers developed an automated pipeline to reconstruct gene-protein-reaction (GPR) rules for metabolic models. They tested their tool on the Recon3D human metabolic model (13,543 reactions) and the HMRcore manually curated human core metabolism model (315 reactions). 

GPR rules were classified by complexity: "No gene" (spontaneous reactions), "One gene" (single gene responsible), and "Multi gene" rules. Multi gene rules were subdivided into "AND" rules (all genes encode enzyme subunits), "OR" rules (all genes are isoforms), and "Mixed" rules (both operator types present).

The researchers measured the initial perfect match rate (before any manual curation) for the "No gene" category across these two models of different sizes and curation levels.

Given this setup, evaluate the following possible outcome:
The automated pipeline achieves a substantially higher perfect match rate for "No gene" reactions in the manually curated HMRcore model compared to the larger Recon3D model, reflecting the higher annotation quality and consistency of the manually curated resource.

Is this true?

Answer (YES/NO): NO